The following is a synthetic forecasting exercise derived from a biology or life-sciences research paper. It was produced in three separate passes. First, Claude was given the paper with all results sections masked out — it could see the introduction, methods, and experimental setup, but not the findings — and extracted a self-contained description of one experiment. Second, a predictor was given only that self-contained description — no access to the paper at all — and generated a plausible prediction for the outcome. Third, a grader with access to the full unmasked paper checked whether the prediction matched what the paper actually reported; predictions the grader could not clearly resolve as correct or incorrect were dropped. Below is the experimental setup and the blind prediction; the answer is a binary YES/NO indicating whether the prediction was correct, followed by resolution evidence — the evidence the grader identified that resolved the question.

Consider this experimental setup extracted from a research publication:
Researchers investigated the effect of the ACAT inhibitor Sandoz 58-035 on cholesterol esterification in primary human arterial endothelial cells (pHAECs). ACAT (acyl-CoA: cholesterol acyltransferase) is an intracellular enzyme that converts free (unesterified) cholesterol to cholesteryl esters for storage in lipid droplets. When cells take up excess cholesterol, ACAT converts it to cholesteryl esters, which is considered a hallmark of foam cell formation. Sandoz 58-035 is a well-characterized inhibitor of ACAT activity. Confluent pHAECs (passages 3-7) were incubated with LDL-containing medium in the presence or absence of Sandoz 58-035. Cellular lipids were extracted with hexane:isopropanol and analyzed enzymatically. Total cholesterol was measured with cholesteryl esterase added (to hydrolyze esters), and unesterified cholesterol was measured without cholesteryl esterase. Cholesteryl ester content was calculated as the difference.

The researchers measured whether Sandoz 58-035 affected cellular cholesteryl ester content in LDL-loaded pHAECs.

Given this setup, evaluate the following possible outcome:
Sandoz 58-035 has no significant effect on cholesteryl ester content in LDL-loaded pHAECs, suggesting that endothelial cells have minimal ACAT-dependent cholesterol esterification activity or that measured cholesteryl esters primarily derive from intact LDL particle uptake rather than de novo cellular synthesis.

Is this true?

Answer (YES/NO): NO